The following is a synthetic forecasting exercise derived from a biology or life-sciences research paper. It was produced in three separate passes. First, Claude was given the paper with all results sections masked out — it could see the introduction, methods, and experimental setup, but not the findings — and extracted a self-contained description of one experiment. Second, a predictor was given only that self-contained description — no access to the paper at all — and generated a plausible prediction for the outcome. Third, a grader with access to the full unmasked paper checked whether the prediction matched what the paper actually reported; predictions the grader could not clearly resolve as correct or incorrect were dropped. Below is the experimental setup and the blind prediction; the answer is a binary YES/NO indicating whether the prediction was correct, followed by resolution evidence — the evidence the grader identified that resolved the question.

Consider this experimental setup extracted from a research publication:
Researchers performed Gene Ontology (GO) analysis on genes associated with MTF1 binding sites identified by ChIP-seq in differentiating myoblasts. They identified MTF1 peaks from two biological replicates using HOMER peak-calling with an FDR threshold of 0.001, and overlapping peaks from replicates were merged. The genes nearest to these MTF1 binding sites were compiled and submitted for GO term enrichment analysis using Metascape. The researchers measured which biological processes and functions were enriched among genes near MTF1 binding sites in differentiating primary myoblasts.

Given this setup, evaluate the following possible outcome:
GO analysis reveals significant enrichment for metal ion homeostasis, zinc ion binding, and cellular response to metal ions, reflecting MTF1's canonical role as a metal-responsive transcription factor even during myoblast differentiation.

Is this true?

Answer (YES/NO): NO